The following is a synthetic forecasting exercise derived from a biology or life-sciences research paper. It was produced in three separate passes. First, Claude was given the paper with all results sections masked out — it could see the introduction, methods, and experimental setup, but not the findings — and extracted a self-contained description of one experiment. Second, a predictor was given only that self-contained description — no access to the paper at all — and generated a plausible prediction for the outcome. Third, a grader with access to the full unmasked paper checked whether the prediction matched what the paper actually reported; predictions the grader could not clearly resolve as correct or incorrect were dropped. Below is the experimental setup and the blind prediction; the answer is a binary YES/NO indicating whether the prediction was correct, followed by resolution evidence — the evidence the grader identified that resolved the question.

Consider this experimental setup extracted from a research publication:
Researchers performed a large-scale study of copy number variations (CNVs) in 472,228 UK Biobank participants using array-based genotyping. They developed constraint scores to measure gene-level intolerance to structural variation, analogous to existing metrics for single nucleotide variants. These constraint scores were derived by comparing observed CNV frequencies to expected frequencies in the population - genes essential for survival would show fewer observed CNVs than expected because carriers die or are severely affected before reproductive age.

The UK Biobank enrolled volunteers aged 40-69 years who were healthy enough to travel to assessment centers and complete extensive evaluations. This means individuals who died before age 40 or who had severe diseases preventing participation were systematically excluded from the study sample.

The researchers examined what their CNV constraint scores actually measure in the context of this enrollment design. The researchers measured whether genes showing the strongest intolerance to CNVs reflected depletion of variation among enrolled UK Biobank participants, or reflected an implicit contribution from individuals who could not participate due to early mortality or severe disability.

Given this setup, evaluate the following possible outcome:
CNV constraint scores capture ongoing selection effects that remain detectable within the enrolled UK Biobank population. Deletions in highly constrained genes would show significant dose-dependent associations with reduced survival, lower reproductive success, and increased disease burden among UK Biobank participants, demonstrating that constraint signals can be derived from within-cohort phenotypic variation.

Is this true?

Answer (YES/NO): NO